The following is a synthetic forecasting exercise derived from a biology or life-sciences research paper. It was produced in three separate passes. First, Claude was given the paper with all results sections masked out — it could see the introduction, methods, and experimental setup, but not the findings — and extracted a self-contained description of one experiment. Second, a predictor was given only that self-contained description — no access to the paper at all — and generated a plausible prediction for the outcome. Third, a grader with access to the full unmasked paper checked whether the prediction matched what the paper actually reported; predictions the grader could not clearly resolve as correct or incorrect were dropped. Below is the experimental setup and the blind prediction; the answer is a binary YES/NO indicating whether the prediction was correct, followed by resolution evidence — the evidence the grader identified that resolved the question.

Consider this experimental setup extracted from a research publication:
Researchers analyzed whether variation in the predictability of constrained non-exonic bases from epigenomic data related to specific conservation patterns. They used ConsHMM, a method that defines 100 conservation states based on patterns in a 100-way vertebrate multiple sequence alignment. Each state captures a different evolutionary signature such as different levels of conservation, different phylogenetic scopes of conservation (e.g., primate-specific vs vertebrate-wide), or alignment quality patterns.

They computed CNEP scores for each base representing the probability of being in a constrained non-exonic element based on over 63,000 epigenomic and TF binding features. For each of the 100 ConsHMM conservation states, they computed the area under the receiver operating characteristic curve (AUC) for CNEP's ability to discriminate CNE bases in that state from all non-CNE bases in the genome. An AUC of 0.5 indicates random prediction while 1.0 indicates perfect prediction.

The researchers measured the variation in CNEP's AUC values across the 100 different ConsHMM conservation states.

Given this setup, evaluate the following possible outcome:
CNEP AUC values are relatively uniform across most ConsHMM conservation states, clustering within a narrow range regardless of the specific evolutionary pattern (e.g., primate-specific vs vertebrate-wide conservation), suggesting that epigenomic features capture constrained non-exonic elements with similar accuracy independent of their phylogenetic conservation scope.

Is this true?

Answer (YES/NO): NO